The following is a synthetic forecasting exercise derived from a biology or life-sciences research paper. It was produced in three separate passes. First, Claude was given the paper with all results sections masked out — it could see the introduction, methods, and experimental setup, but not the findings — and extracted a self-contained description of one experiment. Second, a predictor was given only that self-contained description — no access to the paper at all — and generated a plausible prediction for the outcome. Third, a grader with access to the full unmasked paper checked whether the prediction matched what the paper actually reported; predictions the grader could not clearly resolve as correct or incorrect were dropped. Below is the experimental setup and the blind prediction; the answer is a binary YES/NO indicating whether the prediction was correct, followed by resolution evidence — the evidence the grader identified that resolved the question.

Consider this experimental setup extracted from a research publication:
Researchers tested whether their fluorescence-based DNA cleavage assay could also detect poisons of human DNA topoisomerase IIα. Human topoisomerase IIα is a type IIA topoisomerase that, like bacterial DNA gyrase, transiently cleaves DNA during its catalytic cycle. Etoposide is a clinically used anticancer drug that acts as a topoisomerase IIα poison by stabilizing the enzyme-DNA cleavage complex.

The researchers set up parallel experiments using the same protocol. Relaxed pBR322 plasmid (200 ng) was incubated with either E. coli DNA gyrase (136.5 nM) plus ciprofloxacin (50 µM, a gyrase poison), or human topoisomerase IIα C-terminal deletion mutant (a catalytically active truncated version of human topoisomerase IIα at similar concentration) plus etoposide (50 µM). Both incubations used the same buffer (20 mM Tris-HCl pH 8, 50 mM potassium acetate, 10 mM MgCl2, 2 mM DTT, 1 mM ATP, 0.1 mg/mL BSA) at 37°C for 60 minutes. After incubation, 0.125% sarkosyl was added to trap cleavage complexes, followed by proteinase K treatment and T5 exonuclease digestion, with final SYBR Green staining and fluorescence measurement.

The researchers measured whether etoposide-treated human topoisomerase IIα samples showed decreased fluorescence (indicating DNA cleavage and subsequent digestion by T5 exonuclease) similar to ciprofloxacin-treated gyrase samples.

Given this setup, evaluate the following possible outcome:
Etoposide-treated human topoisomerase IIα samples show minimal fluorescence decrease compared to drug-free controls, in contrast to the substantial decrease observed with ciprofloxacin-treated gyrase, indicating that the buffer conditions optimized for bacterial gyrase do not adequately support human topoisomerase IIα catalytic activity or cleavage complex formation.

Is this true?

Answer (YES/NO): NO